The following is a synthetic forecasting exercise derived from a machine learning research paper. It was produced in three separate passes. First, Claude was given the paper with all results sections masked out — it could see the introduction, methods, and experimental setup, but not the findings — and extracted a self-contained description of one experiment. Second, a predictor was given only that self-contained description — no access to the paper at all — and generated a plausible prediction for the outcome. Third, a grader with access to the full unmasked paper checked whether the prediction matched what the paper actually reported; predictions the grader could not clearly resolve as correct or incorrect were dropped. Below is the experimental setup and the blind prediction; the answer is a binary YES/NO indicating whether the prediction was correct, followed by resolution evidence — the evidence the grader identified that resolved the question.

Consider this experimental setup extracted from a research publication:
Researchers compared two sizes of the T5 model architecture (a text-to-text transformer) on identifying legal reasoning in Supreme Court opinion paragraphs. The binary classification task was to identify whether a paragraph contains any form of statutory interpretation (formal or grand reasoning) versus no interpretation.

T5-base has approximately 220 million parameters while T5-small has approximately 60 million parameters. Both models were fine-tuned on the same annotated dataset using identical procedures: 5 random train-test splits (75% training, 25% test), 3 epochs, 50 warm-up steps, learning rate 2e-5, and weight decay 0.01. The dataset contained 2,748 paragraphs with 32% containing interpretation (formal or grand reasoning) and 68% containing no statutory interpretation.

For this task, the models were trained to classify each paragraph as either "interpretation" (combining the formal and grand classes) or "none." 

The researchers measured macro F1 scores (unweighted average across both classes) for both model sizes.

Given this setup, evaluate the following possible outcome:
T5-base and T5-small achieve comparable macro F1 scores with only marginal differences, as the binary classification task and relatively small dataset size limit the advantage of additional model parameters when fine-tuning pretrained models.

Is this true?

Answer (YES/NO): NO